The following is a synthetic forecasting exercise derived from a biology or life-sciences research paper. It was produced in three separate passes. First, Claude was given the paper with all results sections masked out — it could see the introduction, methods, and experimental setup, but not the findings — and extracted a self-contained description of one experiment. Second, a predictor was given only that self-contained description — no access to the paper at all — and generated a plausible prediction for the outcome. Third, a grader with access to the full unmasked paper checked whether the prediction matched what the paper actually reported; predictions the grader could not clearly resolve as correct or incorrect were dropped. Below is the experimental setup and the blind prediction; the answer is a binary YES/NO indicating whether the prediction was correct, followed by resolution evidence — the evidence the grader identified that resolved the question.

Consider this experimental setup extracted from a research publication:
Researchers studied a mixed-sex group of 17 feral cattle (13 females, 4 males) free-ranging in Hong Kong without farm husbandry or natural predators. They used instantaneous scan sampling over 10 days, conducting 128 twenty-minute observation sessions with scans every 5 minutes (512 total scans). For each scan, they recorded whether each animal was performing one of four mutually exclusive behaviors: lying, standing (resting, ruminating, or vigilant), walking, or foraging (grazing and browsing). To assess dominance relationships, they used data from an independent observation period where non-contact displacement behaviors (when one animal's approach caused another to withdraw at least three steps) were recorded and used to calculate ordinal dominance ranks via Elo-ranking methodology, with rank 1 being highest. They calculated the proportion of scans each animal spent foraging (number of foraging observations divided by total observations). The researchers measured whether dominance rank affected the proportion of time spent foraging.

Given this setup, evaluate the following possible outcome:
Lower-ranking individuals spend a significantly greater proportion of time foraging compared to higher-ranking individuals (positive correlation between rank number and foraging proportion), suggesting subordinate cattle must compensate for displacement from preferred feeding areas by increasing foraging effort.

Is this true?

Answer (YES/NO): YES